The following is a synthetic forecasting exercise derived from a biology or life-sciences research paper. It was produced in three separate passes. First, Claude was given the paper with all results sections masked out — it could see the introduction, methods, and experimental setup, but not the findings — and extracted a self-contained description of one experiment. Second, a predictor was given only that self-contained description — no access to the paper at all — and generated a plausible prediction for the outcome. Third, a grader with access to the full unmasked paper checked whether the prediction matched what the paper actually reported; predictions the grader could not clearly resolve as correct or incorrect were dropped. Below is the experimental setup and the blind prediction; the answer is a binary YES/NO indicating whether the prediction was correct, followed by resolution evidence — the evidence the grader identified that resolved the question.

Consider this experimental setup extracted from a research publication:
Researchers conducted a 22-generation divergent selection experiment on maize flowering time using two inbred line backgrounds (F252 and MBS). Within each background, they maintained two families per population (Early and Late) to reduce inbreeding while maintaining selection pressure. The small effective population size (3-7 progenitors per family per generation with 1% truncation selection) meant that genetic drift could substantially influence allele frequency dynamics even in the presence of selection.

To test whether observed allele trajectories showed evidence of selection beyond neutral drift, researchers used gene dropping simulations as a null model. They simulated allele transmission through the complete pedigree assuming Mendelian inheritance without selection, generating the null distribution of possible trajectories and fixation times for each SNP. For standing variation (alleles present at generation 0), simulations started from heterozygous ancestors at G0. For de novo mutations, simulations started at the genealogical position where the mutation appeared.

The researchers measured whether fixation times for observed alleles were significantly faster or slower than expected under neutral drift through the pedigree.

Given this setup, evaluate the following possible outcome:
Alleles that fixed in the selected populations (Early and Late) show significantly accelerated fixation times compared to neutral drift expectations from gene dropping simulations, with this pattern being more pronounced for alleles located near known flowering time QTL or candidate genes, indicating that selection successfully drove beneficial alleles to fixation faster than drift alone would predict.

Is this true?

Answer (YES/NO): NO